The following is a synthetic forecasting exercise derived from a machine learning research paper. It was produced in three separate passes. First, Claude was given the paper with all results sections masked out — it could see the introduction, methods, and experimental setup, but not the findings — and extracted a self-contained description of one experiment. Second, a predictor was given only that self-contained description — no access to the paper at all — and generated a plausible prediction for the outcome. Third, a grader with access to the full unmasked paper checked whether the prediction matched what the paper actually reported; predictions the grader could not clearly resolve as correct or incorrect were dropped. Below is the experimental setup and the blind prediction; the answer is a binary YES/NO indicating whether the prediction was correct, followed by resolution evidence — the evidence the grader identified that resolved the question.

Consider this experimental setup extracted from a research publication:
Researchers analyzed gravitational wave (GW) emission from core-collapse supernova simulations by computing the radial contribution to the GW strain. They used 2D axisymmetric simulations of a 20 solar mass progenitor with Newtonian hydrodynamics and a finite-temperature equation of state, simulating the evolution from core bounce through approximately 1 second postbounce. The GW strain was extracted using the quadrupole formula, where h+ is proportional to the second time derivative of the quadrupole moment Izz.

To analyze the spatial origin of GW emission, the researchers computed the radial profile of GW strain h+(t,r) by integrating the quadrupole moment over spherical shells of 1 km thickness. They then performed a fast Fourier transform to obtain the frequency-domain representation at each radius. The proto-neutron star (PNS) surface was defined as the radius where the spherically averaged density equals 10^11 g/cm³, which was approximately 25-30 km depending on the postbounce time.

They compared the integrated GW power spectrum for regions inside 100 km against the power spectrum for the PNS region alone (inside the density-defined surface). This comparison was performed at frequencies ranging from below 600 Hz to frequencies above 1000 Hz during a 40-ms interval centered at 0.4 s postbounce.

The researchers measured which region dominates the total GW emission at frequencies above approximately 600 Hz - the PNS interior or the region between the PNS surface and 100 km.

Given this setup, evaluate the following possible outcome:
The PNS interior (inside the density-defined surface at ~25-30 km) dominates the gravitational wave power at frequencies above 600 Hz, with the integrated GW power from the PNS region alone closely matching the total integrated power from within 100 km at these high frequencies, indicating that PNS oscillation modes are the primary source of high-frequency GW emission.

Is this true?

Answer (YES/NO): YES